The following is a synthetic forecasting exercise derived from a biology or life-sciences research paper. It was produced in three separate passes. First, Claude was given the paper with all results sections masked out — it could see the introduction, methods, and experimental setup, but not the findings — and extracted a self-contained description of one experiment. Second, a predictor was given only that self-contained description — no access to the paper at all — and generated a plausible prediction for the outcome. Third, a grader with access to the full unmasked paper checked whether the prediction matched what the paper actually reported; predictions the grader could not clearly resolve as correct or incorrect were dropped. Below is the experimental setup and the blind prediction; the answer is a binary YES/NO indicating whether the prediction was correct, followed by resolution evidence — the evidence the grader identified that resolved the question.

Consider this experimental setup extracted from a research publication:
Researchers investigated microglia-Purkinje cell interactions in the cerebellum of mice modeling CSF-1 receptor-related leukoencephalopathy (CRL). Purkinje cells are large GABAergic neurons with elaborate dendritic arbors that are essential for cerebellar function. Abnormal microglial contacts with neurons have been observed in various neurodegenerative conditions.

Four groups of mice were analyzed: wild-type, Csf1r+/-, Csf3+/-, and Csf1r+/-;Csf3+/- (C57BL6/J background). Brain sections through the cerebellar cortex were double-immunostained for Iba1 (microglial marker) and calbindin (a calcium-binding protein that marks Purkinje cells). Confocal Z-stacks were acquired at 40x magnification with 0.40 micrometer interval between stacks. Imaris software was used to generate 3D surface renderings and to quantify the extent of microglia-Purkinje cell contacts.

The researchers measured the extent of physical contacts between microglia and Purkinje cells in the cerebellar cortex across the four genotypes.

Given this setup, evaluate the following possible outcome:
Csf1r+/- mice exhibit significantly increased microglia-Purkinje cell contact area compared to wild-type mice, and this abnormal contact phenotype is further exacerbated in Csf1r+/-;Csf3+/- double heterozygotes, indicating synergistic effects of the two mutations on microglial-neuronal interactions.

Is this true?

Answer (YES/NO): NO